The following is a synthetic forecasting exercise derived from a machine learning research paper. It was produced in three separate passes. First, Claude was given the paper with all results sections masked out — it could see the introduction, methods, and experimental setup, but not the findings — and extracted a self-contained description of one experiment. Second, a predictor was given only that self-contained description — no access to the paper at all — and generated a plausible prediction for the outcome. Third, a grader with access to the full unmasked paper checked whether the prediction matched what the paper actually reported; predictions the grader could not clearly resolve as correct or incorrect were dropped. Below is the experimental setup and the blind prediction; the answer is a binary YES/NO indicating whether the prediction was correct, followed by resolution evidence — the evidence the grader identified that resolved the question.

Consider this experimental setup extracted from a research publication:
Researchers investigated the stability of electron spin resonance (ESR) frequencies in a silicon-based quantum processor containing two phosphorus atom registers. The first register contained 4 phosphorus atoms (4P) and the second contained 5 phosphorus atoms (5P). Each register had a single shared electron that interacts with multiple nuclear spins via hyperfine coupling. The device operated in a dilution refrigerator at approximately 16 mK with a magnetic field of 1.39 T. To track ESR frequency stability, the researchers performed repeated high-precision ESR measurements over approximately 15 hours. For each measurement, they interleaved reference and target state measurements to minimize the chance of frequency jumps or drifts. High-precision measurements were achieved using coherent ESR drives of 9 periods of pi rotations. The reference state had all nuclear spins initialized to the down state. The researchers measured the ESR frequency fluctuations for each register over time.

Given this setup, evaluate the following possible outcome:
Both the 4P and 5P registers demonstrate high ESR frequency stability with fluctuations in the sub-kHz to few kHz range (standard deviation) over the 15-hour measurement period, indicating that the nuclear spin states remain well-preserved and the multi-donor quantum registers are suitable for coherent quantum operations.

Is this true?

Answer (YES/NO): NO